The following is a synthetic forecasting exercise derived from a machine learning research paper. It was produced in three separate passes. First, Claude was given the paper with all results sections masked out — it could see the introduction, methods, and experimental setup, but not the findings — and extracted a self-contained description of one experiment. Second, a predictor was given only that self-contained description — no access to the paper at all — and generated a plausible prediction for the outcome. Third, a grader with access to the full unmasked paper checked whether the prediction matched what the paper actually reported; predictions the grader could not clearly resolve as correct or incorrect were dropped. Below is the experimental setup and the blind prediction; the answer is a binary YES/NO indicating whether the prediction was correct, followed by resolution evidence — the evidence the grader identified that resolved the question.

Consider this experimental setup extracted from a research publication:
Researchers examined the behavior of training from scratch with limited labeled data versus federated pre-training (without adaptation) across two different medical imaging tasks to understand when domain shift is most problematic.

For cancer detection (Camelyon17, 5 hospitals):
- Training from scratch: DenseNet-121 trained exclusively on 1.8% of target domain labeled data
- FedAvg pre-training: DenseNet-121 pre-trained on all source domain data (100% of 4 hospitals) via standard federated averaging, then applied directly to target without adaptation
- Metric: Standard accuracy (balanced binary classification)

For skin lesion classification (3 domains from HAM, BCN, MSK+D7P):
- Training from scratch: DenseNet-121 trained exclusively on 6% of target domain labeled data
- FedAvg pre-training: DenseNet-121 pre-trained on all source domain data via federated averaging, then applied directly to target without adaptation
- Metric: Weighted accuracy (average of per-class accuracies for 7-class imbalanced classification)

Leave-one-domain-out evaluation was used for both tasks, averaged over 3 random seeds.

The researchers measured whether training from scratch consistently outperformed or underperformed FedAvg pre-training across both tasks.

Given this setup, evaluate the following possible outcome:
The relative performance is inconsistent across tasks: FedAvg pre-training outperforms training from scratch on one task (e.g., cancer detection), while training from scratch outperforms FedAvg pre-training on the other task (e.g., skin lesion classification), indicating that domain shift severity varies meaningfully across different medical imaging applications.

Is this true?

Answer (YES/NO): NO